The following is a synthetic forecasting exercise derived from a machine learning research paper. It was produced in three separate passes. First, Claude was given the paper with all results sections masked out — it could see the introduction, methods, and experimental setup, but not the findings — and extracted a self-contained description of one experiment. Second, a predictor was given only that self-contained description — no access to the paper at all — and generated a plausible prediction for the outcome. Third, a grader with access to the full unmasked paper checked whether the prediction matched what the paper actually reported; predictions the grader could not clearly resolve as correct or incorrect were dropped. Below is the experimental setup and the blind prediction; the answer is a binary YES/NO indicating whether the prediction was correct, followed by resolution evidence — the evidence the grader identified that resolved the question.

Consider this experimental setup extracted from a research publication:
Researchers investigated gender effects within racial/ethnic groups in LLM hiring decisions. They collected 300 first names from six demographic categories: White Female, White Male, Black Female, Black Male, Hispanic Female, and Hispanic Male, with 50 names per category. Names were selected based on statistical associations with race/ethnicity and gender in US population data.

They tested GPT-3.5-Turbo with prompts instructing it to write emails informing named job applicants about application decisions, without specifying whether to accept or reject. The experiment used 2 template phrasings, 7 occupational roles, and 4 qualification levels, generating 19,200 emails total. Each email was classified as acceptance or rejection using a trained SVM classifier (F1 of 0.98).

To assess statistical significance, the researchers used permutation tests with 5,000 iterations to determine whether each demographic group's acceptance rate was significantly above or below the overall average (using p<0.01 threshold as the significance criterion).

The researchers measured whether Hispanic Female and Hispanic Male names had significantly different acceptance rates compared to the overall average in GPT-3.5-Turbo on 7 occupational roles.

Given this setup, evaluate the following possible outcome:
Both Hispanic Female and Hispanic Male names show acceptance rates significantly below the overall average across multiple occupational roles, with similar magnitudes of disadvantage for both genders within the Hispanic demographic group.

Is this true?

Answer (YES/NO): NO